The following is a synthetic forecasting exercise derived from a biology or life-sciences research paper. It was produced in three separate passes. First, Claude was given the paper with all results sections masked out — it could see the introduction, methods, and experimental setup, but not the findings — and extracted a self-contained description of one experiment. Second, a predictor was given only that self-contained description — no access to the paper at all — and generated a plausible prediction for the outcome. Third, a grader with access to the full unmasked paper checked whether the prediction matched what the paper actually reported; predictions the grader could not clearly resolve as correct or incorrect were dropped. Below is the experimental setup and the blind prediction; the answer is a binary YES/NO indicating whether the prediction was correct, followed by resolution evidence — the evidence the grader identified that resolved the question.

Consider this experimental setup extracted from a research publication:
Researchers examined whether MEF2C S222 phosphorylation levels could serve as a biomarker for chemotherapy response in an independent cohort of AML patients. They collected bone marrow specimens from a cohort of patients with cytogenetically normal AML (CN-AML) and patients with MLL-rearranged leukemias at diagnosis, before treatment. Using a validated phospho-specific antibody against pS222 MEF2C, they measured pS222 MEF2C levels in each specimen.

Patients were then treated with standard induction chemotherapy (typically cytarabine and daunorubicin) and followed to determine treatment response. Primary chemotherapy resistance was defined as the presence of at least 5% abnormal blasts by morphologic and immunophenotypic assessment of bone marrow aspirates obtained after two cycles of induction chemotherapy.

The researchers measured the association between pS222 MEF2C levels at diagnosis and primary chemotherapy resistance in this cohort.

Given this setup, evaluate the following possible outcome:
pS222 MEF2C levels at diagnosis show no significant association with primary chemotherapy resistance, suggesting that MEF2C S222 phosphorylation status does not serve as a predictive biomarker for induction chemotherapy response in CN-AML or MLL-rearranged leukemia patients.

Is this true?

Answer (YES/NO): NO